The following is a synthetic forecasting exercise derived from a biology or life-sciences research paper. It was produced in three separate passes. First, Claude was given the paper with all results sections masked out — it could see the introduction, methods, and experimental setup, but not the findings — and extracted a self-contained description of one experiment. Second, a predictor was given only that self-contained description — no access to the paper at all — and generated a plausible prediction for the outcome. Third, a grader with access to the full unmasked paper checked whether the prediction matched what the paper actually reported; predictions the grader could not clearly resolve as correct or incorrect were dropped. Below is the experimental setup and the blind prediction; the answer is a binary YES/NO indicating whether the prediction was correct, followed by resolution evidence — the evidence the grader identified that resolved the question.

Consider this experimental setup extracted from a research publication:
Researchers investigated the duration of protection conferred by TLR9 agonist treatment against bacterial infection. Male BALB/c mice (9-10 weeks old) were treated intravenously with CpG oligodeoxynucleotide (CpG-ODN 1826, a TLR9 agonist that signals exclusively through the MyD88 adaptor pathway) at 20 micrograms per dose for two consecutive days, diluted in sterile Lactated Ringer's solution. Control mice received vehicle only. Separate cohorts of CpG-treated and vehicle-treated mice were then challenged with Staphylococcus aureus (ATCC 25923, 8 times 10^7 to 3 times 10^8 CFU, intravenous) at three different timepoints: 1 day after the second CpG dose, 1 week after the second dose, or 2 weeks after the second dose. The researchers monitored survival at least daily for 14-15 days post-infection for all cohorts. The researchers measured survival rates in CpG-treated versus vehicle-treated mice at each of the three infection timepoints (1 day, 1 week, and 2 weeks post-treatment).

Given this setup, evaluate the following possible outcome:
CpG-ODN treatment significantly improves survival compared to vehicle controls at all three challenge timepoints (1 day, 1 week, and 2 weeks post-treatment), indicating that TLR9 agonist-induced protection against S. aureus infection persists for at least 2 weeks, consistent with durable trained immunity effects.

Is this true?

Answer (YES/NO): YES